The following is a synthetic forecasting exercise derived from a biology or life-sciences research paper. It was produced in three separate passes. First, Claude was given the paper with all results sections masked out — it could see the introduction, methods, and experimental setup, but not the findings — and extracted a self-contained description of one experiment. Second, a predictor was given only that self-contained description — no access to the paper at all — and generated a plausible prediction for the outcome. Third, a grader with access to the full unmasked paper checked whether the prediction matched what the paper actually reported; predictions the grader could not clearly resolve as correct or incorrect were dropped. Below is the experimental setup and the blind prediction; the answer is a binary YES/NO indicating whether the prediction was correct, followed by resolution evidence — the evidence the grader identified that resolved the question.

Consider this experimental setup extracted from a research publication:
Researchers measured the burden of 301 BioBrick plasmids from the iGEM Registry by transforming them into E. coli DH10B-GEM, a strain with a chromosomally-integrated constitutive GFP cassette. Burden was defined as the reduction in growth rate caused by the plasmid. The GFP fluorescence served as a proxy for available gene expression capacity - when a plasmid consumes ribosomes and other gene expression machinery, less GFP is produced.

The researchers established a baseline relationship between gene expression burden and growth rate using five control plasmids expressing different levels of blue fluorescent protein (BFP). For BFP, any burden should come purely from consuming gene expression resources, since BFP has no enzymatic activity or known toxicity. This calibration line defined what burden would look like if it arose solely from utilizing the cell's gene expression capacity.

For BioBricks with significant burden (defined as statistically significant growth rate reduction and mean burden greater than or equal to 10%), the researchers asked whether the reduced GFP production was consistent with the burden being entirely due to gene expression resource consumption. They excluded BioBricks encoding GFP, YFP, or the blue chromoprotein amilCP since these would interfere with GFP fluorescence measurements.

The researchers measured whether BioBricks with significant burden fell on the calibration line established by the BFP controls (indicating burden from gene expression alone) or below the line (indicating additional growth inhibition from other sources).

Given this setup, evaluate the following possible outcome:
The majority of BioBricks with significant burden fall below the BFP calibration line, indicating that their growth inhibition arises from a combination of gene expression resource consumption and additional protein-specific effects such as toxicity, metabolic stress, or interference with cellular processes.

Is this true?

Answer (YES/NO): NO